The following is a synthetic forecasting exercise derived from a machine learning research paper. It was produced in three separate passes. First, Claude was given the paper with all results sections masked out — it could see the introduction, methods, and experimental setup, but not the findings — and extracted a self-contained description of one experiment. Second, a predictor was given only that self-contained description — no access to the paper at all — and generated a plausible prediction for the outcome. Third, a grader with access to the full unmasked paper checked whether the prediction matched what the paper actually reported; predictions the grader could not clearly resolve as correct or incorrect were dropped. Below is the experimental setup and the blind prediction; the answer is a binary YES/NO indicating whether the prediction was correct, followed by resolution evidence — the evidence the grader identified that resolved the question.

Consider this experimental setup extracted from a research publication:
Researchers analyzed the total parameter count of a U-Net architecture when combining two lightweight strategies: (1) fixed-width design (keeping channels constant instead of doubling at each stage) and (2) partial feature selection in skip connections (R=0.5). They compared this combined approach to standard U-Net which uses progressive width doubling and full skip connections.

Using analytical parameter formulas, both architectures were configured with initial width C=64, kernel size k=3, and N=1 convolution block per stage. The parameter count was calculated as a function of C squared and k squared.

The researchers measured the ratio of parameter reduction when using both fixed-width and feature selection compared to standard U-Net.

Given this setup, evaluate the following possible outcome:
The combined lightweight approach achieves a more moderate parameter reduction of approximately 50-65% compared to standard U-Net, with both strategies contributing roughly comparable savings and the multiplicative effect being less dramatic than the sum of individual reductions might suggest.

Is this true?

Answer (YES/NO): NO